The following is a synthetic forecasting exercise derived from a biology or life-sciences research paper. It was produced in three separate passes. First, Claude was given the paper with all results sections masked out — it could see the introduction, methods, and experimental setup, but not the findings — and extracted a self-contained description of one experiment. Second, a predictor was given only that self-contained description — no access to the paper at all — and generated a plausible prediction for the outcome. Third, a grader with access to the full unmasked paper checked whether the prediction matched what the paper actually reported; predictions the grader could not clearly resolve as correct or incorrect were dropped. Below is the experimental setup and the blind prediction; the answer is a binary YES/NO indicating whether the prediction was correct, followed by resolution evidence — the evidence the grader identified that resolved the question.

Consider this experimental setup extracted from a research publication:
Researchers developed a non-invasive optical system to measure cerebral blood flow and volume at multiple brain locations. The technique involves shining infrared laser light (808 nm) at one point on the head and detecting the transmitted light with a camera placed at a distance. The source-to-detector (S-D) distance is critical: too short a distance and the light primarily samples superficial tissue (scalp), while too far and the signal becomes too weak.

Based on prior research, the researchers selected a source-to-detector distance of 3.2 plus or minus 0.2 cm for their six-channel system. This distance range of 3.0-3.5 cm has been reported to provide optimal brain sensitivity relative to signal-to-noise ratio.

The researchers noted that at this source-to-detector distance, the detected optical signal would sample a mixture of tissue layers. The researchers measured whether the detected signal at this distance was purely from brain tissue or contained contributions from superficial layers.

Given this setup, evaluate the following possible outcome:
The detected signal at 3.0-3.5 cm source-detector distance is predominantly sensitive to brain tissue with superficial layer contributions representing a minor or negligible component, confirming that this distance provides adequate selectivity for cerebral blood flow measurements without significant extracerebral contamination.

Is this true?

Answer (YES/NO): NO